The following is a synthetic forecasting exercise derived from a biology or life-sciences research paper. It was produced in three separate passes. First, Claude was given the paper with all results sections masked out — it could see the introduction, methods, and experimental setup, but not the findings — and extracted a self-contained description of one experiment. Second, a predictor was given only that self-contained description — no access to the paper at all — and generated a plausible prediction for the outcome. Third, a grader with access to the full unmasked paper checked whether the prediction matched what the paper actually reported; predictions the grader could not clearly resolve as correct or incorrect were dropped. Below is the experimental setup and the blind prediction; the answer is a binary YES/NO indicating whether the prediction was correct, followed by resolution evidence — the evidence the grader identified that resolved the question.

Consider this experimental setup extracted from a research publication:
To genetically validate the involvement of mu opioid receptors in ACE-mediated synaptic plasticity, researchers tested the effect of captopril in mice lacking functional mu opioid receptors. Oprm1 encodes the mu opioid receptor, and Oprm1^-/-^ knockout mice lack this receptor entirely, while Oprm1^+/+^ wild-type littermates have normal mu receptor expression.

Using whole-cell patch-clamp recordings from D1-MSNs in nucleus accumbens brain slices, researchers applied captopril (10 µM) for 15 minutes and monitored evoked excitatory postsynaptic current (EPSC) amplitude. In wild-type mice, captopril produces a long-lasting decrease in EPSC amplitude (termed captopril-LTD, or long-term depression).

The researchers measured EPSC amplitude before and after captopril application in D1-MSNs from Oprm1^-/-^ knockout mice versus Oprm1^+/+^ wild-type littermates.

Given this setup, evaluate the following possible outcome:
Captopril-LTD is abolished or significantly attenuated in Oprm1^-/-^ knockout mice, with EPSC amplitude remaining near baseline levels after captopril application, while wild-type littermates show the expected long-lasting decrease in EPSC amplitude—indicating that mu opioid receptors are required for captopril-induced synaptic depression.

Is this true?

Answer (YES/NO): YES